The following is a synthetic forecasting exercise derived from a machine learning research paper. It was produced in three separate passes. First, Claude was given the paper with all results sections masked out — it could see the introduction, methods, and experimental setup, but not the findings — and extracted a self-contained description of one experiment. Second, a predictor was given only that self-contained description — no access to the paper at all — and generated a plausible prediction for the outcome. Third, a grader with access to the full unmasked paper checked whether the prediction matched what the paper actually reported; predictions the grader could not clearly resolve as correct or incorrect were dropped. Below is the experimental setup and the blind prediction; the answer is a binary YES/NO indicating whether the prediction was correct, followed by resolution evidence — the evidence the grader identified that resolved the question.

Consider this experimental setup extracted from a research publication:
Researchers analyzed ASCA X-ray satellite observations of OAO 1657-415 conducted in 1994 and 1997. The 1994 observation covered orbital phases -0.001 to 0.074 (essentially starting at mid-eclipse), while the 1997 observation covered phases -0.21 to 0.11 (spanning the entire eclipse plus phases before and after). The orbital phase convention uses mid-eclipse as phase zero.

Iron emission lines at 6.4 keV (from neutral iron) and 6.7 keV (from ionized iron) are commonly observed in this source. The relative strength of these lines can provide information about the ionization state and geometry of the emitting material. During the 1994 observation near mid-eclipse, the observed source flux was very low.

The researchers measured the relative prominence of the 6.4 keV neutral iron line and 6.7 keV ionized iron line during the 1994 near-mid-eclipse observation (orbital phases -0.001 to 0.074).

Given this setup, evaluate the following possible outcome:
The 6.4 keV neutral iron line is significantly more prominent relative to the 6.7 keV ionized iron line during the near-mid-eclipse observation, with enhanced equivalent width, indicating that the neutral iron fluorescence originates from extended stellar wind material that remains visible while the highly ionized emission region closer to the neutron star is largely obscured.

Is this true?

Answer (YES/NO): YES